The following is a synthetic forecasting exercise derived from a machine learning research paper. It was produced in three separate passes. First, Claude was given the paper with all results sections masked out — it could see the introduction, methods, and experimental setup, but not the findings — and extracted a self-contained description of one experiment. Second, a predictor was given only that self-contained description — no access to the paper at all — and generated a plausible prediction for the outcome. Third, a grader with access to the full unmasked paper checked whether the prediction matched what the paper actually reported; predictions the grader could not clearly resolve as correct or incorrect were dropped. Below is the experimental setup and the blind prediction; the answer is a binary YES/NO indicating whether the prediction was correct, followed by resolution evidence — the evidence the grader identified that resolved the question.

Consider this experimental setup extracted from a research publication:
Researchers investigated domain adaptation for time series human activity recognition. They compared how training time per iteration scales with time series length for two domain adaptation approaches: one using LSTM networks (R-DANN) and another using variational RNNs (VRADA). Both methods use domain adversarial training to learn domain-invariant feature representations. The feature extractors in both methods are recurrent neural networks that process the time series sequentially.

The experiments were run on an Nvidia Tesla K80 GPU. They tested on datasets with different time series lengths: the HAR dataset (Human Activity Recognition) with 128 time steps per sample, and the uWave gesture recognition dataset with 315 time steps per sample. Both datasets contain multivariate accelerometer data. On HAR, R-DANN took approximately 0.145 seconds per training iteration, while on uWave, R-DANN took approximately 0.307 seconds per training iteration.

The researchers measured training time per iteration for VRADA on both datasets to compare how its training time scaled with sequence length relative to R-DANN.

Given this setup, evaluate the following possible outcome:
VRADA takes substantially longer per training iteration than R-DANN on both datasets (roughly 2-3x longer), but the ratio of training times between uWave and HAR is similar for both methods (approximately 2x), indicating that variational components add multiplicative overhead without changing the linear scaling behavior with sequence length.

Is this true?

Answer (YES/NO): NO